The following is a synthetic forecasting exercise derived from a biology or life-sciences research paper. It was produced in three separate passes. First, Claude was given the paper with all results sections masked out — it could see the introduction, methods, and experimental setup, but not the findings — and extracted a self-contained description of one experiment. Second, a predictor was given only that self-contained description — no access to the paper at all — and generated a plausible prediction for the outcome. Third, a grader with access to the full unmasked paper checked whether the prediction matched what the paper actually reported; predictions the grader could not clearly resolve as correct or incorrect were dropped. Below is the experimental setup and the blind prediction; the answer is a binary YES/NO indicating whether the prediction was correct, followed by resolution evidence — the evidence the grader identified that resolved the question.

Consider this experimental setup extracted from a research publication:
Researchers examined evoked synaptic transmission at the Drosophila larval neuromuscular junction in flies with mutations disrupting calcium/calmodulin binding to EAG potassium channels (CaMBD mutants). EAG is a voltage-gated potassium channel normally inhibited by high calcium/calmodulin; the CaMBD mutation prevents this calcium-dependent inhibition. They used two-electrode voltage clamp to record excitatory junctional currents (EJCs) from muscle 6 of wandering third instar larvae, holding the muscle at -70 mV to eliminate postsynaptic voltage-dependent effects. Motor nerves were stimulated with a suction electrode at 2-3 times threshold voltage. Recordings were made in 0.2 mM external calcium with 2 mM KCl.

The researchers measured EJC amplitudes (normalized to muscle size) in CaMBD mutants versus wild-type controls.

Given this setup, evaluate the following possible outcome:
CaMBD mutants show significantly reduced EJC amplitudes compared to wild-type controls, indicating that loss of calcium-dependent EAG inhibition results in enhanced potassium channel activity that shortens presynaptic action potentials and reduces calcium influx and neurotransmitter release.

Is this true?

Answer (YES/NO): YES